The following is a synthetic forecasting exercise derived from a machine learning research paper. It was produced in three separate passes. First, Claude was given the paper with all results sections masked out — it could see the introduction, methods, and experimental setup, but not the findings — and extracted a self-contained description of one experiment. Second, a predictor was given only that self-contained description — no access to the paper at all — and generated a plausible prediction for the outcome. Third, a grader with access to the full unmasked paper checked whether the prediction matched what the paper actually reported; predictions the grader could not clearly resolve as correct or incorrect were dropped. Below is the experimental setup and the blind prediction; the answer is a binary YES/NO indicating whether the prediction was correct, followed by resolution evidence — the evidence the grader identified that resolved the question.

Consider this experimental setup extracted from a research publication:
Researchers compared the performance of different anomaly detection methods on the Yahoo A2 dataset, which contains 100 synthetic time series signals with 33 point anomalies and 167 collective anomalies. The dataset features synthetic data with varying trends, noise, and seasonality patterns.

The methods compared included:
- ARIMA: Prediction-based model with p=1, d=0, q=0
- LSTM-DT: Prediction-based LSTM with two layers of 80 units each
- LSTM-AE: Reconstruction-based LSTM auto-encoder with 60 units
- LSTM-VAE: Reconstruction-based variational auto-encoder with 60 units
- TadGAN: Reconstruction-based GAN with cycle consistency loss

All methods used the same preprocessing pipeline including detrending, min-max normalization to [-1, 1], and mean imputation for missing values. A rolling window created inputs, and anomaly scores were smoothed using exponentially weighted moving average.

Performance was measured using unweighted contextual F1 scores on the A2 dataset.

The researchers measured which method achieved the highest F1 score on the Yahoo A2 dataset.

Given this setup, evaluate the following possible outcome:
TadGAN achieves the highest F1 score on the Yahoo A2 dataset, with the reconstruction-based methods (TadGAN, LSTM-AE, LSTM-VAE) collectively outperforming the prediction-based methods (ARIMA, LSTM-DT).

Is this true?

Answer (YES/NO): NO